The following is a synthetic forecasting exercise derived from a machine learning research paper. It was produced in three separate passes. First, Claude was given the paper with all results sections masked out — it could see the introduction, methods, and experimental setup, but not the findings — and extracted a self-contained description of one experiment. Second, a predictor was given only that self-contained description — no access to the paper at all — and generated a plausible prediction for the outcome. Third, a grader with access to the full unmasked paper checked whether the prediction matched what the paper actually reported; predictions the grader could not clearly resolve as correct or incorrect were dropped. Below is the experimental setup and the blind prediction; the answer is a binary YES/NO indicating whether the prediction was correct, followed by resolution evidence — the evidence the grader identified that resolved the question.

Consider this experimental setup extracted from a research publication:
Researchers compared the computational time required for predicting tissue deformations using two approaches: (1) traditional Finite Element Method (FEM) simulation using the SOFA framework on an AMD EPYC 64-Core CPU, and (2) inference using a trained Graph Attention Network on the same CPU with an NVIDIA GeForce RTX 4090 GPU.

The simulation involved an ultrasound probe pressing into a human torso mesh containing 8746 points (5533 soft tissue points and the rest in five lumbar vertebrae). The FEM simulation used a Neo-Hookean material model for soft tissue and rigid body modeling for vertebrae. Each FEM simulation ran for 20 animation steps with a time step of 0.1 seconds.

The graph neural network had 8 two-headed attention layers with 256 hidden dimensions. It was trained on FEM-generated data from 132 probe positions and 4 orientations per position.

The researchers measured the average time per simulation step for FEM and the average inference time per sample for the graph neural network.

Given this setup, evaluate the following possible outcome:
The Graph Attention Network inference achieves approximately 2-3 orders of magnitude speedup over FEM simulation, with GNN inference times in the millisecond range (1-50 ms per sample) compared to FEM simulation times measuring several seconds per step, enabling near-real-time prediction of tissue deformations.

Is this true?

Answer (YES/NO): NO